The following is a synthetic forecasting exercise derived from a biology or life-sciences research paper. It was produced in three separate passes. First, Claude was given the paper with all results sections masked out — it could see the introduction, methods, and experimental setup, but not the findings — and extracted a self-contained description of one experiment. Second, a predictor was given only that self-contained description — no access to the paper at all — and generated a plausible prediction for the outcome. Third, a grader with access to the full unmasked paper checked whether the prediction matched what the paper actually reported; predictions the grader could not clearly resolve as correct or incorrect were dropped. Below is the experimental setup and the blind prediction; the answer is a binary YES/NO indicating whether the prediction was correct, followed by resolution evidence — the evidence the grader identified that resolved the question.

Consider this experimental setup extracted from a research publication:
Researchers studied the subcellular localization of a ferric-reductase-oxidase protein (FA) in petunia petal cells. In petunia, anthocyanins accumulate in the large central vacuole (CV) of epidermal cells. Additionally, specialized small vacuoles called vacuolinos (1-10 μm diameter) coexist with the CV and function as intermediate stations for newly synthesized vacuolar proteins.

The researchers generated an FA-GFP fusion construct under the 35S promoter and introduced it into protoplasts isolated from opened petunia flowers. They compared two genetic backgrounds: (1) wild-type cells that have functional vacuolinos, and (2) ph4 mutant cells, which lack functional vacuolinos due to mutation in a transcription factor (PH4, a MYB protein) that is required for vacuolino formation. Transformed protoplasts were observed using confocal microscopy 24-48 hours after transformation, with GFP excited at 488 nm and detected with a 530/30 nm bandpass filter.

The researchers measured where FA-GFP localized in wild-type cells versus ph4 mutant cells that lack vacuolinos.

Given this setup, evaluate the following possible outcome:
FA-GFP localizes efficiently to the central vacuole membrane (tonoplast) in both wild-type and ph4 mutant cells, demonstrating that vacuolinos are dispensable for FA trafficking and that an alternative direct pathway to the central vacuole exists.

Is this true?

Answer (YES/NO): NO